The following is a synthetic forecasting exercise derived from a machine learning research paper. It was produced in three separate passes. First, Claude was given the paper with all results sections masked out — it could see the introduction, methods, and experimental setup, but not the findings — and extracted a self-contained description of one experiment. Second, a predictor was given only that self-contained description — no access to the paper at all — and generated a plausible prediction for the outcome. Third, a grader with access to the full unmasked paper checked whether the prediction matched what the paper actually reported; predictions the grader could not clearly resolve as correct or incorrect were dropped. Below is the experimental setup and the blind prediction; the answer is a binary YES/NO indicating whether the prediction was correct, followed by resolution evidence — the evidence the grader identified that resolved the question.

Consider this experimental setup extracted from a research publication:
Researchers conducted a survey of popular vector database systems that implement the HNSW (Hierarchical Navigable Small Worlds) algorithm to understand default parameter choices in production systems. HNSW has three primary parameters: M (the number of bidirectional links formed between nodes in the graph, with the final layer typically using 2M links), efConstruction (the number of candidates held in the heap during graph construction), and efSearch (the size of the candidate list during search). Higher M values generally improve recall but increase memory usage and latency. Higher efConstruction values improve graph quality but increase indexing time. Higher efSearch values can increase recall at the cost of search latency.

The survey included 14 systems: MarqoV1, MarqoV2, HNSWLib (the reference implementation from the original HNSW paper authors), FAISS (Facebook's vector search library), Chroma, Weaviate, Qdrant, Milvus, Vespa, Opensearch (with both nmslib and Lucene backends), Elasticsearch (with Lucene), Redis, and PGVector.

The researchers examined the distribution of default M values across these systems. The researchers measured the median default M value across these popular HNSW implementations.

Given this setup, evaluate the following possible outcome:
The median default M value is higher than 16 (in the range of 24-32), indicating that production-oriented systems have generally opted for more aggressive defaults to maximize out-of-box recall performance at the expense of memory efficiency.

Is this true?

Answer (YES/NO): NO